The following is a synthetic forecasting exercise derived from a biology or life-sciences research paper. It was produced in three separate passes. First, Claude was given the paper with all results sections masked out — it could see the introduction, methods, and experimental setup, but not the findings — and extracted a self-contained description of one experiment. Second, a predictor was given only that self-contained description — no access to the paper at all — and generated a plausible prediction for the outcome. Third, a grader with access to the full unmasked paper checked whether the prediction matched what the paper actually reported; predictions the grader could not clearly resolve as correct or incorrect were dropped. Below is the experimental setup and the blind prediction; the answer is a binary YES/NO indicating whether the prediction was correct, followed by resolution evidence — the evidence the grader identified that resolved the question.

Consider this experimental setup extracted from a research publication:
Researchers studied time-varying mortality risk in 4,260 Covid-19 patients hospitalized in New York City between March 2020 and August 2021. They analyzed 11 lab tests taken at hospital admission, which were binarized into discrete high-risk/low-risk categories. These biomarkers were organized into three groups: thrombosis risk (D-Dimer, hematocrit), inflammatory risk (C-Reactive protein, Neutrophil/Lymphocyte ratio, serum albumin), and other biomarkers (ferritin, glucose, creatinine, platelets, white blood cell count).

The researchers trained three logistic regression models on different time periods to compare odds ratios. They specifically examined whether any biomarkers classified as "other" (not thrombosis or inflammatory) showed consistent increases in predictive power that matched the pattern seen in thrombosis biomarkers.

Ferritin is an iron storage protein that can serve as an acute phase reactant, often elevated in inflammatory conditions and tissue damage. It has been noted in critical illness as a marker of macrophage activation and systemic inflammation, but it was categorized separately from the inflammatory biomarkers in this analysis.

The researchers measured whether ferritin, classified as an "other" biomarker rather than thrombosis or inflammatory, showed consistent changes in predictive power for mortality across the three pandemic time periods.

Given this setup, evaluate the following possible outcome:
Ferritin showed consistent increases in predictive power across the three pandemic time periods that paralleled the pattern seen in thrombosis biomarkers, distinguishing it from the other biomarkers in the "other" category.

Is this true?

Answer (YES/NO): YES